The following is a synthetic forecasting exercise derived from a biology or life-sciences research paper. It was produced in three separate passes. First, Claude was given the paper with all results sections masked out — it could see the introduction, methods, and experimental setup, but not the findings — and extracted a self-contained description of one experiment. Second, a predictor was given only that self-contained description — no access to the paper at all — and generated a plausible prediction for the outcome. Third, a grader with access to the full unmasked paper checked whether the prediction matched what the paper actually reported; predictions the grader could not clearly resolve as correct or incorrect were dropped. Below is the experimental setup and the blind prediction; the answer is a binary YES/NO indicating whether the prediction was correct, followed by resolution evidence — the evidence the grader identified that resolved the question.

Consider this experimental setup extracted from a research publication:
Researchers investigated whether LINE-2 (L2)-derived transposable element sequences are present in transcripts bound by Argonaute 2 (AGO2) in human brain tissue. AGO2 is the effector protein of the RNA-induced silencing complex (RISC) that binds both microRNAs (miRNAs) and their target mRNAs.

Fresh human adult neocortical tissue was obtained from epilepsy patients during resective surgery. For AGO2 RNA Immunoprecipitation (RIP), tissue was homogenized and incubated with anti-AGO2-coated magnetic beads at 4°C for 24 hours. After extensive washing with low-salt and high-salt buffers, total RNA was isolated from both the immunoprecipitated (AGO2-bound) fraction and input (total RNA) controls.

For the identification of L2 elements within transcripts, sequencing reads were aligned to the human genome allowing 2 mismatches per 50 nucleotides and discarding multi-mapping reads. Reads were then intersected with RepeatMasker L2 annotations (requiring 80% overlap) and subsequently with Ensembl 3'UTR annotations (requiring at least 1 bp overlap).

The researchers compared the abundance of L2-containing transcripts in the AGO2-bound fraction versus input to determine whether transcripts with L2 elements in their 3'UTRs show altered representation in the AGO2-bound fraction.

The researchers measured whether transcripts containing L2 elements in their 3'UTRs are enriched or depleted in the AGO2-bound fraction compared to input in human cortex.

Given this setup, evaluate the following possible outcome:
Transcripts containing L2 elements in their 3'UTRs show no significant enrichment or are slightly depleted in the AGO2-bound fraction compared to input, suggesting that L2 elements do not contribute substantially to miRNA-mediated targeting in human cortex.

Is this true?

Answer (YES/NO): NO